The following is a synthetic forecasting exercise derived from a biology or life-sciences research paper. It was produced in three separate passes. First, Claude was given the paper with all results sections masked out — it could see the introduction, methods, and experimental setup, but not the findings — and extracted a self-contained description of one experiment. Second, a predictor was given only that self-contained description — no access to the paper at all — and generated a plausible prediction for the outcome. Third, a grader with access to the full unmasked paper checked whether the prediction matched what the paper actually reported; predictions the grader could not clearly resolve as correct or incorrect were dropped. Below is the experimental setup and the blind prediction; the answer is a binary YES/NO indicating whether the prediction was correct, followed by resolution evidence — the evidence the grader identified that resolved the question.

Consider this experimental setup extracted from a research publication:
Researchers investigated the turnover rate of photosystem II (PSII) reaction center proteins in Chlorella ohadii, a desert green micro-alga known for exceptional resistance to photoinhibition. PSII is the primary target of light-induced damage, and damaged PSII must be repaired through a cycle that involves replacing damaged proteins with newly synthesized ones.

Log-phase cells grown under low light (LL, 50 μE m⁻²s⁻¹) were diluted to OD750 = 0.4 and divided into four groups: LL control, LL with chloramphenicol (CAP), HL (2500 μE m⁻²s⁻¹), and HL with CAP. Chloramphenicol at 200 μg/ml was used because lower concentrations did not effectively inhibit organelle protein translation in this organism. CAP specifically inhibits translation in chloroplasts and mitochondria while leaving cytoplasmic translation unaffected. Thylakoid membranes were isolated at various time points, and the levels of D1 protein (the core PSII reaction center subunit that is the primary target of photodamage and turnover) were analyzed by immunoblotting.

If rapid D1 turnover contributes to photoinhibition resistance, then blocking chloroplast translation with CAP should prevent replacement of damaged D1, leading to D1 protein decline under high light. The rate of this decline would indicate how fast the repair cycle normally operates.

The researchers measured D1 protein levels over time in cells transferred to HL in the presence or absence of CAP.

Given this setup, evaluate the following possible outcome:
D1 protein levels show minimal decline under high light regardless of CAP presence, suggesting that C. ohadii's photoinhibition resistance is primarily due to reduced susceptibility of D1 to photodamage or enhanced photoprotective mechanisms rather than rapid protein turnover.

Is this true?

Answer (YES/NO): NO